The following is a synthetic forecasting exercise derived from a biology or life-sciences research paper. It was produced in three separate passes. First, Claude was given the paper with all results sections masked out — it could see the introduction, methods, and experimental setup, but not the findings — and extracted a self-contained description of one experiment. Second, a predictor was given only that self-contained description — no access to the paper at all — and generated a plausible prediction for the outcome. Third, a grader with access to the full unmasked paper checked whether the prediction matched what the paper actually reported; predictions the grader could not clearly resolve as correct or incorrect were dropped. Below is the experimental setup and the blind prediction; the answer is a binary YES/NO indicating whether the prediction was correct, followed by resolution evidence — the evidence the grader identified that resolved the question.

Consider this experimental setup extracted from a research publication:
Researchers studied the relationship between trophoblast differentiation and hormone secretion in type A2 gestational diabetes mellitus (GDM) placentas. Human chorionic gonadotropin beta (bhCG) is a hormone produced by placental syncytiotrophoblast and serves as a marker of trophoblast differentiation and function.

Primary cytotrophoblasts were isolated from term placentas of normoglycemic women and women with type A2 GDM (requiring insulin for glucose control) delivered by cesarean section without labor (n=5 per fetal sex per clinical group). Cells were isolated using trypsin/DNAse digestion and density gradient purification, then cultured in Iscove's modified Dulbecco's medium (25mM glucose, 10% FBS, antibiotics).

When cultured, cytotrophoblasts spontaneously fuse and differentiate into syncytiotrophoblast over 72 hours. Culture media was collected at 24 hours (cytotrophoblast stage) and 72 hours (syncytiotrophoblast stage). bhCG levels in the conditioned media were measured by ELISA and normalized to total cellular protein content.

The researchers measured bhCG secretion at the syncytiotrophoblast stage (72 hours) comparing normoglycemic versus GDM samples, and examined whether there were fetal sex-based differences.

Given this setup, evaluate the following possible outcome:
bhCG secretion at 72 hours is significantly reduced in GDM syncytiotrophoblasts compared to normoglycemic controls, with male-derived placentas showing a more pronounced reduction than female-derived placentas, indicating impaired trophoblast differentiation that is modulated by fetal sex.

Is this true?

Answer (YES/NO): NO